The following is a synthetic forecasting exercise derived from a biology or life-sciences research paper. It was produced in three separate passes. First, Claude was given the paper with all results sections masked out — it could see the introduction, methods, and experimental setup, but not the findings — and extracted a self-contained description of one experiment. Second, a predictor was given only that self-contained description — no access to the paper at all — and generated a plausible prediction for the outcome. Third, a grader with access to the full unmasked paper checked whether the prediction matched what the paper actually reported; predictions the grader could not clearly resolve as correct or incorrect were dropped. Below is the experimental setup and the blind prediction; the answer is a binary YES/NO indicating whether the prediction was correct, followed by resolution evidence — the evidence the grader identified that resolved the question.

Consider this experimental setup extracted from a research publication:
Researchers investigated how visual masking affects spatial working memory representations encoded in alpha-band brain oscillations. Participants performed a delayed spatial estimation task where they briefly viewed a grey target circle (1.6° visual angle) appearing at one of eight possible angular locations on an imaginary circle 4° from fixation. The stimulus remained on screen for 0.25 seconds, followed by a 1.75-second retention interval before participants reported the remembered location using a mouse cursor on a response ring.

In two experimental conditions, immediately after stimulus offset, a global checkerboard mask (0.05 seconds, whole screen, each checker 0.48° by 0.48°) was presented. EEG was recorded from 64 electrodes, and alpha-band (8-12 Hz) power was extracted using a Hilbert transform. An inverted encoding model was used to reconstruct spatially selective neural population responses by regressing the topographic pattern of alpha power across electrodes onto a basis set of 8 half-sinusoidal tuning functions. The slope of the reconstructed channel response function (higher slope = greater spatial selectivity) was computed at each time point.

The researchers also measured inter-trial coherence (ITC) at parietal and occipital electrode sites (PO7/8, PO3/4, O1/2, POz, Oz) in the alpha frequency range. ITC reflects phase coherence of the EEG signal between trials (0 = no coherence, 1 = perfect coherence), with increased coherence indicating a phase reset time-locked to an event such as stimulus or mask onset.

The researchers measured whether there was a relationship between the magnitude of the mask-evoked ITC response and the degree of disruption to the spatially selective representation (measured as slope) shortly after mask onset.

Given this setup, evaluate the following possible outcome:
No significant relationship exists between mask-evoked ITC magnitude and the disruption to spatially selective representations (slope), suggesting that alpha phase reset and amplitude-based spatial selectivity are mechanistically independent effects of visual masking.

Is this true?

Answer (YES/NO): NO